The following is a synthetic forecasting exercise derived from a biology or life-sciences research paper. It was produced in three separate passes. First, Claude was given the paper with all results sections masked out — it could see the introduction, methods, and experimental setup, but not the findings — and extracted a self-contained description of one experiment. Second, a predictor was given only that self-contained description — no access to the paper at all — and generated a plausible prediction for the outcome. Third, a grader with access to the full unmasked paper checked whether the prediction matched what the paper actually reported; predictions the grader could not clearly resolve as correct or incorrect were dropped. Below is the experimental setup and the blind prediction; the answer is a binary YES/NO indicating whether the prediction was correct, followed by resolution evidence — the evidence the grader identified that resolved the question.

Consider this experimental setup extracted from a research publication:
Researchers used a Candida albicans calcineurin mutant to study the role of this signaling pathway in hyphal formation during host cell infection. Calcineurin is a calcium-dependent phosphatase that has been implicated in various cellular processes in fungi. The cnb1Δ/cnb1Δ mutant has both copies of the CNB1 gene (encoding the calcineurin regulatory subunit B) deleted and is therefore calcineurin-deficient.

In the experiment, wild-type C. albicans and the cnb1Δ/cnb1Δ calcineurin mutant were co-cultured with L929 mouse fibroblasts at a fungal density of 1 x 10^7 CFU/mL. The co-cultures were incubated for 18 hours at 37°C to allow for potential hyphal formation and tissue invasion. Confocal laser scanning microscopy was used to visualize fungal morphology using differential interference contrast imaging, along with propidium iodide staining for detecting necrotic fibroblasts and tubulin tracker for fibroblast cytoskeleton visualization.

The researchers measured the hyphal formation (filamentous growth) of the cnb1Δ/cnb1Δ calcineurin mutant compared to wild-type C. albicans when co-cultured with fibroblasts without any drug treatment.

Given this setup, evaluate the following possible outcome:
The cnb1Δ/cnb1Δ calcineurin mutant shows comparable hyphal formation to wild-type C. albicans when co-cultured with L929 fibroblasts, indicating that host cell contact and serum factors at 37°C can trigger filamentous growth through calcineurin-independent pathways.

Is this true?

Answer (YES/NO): NO